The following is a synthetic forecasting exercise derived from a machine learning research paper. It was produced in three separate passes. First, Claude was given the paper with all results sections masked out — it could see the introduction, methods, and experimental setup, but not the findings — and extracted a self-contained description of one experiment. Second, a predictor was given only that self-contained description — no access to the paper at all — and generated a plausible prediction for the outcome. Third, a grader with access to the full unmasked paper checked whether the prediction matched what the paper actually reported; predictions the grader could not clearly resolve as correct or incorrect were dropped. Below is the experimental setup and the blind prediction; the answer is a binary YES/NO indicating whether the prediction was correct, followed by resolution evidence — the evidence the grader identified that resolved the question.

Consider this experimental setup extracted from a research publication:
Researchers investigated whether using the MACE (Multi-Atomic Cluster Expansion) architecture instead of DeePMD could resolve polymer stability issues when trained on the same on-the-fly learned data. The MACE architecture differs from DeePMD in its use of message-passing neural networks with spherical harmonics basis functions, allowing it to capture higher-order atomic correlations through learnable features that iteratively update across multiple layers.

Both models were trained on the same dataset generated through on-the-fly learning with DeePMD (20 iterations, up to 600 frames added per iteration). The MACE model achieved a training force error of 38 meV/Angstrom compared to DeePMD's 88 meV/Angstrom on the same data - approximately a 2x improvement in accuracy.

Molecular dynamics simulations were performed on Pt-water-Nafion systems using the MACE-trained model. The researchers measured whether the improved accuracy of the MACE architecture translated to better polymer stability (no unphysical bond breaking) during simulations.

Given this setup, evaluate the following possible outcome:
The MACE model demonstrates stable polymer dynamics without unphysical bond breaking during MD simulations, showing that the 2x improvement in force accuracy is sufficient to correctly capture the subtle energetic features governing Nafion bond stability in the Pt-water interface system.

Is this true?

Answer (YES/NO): NO